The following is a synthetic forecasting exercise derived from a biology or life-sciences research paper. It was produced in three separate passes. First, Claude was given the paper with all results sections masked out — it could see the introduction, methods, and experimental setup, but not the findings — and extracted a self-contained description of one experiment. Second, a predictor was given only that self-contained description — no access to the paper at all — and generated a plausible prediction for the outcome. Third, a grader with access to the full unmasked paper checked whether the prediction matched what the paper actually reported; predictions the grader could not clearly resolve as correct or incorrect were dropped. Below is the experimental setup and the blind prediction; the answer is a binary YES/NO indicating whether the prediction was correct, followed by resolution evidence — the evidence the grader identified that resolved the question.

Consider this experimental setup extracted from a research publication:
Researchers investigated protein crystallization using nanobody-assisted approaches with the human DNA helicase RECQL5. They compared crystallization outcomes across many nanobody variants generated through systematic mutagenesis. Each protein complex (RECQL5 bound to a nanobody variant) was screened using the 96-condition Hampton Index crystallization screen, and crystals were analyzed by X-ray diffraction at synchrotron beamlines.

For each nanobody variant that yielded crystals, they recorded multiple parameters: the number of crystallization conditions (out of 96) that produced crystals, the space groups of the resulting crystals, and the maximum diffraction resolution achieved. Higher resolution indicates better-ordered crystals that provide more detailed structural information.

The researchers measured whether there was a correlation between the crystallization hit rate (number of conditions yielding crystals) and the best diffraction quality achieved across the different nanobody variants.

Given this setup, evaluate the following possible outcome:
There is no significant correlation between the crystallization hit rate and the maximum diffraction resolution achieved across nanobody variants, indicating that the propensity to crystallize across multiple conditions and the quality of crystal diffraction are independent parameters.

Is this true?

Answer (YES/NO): YES